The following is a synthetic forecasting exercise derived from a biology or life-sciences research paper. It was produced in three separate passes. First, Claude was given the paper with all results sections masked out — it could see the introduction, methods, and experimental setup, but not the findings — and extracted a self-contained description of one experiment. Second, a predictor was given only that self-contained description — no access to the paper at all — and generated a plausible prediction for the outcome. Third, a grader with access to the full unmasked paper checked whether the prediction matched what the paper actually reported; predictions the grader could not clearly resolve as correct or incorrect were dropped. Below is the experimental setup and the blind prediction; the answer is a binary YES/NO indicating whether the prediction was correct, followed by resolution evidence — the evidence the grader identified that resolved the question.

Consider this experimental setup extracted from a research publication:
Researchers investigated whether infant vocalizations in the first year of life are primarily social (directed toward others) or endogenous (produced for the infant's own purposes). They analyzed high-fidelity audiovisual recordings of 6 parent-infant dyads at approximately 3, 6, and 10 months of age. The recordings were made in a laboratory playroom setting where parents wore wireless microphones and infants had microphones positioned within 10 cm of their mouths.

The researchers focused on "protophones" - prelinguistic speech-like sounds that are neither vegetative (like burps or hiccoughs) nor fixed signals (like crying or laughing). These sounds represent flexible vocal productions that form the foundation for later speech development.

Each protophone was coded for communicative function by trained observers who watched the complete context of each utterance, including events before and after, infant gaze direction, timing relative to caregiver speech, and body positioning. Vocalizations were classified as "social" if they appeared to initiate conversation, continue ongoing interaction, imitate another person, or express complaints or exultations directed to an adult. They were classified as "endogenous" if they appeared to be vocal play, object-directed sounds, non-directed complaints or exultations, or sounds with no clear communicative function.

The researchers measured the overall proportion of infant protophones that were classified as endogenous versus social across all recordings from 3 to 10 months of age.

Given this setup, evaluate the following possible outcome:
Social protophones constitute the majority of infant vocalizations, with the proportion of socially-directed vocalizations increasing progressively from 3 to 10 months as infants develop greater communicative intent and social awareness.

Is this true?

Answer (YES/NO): NO